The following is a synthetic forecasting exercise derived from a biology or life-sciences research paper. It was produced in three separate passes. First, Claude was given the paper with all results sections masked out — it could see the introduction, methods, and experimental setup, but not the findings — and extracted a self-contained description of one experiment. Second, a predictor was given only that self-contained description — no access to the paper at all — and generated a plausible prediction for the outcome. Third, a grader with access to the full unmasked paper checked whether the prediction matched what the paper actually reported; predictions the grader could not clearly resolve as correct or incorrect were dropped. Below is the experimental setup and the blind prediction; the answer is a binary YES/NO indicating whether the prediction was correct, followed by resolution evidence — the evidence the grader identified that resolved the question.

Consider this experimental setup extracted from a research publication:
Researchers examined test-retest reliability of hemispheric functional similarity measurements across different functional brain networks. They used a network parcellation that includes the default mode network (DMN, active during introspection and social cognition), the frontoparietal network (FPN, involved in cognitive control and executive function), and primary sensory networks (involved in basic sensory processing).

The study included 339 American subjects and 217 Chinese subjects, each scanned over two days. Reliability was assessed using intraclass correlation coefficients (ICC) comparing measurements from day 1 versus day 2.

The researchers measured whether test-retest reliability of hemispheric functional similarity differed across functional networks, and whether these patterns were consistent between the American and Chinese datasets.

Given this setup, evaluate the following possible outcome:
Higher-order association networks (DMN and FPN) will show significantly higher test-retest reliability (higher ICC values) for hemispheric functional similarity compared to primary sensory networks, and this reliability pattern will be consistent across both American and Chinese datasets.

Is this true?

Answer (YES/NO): YES